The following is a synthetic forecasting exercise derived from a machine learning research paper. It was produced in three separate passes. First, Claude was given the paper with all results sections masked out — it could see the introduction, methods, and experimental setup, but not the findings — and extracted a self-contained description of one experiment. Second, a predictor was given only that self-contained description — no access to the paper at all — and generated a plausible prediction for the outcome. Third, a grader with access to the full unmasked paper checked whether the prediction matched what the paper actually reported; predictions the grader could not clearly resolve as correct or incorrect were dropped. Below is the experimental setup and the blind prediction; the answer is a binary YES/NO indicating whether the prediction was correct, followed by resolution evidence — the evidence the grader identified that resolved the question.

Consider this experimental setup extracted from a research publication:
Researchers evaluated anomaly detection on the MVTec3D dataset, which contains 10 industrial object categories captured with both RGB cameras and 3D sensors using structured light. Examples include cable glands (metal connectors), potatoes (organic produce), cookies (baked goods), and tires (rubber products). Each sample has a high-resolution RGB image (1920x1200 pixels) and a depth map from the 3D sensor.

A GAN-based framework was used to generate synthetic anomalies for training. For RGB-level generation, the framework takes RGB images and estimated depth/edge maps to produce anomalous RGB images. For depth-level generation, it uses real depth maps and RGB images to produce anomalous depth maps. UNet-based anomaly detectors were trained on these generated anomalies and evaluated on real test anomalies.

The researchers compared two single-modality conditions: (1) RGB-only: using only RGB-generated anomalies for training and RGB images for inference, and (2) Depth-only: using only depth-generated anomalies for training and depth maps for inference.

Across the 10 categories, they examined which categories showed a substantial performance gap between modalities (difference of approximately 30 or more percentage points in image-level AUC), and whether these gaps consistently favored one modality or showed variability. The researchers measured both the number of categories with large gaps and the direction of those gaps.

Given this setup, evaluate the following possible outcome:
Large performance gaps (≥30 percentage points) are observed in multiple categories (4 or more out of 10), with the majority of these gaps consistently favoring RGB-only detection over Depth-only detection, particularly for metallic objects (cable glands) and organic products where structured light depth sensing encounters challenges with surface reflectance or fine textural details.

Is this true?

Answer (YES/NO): NO